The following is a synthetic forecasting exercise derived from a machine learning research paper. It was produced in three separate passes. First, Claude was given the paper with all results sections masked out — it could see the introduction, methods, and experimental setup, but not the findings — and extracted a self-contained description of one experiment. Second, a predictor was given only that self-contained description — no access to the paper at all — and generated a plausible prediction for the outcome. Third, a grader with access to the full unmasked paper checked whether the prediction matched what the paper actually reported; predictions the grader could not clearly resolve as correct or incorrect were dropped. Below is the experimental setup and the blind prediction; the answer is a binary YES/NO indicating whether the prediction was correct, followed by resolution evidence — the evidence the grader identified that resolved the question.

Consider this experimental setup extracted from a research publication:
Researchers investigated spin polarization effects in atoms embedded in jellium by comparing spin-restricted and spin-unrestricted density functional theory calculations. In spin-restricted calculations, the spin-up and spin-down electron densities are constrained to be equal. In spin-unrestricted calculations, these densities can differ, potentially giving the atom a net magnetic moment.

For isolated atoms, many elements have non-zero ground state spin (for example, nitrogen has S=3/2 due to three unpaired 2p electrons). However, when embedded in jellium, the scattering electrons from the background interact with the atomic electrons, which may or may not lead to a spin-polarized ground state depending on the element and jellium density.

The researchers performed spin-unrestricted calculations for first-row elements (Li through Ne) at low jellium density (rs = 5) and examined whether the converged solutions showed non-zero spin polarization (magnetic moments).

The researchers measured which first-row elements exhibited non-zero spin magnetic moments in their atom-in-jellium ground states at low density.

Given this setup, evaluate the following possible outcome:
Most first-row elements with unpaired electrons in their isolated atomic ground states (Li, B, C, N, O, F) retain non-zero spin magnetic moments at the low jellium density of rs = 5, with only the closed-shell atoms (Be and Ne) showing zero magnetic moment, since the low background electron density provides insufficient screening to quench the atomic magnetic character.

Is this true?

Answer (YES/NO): NO